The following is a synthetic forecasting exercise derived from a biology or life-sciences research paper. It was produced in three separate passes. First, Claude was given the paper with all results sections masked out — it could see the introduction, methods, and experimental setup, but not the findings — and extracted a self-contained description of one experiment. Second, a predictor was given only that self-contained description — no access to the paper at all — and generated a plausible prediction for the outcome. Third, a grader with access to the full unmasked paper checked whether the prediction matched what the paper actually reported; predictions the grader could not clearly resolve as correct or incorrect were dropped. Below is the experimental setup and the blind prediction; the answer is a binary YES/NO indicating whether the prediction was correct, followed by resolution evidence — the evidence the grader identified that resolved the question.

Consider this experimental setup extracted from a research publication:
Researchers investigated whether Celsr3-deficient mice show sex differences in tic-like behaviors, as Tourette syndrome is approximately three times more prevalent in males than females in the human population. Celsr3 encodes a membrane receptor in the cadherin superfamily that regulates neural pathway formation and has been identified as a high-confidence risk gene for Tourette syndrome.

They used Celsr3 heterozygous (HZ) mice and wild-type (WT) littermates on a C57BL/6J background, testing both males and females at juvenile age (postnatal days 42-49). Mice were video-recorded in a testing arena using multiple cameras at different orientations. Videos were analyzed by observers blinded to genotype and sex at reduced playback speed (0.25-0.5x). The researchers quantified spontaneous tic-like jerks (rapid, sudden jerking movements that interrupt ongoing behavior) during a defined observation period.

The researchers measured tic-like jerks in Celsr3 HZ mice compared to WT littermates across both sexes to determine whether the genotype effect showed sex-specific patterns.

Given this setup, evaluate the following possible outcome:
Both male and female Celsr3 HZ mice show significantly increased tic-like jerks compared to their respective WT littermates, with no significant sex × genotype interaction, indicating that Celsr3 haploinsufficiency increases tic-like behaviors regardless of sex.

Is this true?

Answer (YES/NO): NO